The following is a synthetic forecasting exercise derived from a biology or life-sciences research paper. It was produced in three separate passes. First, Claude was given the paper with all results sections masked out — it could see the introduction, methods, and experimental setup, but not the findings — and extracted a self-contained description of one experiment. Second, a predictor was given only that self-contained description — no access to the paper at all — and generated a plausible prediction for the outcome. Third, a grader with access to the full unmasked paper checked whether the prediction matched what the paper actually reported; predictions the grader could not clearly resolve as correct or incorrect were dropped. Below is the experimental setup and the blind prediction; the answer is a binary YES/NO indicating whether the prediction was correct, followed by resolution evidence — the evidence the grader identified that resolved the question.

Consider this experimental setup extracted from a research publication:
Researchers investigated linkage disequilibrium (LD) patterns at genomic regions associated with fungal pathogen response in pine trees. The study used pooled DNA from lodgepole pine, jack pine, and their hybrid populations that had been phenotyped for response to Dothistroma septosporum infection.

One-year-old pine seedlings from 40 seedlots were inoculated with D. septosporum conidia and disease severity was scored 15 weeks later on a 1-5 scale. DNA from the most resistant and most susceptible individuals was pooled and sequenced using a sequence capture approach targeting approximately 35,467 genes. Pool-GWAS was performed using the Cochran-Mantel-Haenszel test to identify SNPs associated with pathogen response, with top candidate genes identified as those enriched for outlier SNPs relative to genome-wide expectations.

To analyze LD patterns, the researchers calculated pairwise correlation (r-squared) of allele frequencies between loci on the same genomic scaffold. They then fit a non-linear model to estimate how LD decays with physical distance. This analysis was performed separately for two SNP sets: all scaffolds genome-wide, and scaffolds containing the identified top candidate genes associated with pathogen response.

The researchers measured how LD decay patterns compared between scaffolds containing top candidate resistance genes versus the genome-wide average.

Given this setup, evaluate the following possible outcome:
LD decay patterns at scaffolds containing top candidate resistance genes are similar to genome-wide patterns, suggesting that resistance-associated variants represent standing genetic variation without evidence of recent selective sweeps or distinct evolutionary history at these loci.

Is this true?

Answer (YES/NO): NO